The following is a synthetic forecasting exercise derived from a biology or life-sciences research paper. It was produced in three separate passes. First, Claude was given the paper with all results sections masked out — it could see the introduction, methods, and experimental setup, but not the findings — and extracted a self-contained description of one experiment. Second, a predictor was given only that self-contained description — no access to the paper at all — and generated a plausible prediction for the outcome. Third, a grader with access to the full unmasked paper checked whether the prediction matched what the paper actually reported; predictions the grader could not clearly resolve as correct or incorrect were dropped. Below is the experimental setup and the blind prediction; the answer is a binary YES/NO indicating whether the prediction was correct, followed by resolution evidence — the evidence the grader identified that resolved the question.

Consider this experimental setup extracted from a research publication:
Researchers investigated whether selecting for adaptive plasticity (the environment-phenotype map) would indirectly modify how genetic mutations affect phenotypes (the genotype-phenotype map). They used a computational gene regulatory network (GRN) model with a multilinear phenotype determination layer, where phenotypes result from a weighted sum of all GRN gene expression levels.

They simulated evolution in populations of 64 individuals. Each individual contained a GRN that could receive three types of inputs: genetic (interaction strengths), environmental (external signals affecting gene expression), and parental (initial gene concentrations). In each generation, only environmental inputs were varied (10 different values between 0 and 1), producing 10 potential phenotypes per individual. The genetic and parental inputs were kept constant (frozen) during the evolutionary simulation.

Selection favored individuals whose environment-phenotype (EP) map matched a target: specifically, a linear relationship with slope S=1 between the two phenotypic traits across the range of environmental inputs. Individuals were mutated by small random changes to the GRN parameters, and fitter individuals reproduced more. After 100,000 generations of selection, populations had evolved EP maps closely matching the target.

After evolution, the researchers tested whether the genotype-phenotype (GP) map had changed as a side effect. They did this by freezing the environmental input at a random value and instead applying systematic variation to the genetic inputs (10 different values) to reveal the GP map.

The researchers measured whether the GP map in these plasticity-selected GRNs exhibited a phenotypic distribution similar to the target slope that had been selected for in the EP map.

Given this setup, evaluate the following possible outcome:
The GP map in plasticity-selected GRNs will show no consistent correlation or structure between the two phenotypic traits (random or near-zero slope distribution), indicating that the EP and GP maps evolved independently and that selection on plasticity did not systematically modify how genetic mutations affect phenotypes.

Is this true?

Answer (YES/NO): NO